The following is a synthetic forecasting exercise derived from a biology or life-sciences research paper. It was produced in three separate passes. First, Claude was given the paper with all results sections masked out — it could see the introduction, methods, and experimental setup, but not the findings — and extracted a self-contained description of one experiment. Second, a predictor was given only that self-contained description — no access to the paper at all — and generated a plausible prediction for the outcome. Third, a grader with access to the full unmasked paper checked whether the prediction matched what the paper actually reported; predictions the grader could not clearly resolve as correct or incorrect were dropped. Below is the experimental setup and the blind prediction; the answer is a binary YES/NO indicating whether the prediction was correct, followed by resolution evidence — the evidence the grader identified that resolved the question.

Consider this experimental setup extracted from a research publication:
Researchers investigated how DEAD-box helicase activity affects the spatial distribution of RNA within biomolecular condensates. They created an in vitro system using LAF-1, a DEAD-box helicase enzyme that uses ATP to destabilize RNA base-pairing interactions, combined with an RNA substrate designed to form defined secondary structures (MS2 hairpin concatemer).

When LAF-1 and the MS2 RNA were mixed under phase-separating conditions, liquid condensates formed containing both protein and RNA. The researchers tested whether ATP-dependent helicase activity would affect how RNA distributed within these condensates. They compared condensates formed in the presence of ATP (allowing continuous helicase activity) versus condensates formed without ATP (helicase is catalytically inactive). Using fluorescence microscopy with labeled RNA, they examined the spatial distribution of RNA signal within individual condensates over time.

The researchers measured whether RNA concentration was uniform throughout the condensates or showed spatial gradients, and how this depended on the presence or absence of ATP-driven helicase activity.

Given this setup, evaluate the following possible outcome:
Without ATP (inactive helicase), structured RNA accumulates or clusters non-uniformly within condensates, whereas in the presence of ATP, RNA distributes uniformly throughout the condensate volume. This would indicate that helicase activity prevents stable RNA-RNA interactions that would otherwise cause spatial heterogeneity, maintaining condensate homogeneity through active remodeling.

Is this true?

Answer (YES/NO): NO